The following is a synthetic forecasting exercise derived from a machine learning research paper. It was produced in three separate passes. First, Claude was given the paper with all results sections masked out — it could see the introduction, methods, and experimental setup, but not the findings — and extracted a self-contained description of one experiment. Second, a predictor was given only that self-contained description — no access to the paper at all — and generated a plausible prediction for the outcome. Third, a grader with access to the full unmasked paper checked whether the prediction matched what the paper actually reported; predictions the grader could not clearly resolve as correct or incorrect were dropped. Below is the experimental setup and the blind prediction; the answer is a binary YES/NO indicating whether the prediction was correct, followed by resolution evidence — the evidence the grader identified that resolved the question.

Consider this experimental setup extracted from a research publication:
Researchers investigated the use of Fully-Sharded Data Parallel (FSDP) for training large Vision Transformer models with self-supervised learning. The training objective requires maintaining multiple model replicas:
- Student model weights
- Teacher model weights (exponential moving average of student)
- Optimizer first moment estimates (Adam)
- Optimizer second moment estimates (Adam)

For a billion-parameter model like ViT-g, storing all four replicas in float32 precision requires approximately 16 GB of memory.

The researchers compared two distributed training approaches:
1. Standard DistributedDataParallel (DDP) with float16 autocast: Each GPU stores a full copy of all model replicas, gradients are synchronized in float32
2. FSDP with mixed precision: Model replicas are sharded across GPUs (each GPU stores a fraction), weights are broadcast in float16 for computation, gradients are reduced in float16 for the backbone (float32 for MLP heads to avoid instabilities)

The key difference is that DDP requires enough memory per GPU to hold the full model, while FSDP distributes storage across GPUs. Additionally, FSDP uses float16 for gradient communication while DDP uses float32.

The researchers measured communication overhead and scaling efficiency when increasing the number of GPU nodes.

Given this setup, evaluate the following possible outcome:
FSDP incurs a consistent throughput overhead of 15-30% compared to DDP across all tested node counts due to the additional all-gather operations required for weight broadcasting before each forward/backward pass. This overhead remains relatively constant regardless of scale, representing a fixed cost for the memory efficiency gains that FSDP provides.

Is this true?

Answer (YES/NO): NO